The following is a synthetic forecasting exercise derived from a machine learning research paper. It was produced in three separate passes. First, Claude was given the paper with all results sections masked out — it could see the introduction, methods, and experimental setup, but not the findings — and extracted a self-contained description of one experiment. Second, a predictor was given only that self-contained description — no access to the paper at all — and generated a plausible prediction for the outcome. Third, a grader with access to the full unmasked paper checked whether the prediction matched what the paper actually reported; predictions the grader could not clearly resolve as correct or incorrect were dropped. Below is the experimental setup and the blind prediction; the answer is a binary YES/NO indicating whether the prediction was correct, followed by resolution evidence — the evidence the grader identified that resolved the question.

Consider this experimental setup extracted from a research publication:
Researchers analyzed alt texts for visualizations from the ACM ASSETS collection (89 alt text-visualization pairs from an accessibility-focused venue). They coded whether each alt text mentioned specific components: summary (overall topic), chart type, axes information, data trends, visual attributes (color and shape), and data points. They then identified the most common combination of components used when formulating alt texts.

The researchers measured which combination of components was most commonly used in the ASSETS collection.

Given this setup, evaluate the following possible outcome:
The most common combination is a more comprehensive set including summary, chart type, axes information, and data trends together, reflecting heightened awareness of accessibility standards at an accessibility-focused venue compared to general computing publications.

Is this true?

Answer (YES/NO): NO